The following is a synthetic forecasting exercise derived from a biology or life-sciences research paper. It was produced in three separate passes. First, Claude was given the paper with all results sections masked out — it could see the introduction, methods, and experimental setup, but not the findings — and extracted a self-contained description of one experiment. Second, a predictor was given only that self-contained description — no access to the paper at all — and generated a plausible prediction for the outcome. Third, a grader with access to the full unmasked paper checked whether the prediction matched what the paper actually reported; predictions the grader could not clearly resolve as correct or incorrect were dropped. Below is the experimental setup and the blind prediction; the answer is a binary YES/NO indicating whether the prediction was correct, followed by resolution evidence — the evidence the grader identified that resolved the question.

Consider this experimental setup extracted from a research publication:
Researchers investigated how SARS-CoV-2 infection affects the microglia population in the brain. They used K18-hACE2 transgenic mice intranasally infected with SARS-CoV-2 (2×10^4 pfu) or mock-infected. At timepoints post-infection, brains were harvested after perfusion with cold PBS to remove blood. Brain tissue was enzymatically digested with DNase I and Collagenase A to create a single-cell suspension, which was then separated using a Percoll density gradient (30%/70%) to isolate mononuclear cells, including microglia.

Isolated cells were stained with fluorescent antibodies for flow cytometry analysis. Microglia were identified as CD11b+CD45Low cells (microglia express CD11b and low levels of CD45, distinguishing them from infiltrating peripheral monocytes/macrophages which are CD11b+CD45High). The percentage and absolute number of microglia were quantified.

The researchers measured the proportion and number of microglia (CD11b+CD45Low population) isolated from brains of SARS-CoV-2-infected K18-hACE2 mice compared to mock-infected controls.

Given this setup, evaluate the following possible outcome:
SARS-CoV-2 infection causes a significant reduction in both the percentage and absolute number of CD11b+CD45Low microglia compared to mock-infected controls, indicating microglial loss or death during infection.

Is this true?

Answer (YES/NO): YES